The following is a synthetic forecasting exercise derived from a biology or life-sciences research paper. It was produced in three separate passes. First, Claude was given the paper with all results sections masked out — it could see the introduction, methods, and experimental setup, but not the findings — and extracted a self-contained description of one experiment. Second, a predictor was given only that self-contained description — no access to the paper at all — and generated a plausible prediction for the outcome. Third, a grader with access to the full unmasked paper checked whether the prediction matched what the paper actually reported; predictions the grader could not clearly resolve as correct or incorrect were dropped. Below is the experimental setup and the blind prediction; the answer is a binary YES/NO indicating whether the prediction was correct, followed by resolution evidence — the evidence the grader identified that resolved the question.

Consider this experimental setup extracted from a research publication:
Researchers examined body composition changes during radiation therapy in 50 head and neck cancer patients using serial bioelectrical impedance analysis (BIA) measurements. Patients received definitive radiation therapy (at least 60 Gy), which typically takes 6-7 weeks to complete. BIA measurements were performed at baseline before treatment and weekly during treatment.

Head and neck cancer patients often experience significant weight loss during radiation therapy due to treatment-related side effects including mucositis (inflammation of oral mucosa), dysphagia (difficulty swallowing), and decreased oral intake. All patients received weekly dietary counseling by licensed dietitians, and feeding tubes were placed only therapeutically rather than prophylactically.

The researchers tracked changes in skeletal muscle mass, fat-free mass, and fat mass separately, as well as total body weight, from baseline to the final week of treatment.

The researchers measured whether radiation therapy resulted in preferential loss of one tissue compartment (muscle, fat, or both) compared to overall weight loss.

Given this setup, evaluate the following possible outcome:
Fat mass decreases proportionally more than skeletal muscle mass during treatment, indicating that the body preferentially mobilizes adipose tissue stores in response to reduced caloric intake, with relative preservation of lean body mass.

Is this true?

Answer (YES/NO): YES